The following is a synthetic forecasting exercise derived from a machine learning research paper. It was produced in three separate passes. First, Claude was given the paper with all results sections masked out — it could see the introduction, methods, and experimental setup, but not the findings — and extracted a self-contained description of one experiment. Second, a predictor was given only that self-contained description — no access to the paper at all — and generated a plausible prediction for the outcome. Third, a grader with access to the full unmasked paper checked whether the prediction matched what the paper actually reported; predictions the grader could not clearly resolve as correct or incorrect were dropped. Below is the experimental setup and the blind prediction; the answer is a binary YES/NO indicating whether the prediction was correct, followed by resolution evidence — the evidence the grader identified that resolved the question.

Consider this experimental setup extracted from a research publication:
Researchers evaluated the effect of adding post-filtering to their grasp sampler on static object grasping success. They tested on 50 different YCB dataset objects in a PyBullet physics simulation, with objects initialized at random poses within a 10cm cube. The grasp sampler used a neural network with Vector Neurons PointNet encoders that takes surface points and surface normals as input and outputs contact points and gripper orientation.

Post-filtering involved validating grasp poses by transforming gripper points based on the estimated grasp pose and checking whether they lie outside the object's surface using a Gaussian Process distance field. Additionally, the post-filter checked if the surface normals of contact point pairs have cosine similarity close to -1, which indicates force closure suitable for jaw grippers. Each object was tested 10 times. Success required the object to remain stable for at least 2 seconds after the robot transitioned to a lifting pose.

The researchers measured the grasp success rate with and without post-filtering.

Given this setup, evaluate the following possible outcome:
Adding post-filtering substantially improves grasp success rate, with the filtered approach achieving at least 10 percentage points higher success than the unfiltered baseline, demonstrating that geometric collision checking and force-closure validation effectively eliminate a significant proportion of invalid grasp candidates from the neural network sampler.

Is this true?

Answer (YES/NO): YES